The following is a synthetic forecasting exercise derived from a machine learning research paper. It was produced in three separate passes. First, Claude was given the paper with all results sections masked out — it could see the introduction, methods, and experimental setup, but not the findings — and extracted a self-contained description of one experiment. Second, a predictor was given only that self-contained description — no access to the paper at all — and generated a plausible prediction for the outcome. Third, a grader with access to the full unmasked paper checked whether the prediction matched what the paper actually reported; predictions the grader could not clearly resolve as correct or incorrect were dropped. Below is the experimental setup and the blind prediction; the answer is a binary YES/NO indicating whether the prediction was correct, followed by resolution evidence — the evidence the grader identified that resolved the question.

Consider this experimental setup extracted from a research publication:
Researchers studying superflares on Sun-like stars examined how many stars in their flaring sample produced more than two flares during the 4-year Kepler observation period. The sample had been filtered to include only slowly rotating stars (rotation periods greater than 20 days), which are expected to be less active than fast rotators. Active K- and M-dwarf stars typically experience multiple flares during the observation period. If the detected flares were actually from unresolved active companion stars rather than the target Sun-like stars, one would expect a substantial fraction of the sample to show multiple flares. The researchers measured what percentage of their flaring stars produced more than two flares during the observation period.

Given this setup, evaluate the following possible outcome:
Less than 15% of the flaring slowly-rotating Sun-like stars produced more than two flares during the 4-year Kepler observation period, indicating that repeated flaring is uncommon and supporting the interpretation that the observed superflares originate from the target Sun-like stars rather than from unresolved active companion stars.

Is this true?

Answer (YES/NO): YES